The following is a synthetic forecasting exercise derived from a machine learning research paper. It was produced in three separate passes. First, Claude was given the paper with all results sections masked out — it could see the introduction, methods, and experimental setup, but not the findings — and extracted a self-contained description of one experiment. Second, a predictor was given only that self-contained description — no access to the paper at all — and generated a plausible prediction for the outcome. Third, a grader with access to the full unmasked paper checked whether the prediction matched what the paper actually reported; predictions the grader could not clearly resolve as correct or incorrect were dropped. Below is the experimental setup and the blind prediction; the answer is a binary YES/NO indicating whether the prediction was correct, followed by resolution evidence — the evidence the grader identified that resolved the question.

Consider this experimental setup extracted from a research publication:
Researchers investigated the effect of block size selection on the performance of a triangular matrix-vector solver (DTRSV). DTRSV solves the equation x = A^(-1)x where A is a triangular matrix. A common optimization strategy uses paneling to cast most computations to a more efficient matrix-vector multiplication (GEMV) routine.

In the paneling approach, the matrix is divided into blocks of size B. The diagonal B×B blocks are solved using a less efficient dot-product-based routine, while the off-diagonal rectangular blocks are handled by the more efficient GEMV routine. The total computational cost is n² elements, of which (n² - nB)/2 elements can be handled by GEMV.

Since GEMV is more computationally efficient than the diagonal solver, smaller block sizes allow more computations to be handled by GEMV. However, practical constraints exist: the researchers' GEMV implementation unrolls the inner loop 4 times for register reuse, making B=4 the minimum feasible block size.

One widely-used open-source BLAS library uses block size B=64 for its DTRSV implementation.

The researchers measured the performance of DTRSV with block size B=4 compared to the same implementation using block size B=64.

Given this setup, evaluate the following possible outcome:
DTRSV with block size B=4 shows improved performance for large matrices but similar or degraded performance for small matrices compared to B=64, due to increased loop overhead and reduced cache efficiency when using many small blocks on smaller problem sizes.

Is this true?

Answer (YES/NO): NO